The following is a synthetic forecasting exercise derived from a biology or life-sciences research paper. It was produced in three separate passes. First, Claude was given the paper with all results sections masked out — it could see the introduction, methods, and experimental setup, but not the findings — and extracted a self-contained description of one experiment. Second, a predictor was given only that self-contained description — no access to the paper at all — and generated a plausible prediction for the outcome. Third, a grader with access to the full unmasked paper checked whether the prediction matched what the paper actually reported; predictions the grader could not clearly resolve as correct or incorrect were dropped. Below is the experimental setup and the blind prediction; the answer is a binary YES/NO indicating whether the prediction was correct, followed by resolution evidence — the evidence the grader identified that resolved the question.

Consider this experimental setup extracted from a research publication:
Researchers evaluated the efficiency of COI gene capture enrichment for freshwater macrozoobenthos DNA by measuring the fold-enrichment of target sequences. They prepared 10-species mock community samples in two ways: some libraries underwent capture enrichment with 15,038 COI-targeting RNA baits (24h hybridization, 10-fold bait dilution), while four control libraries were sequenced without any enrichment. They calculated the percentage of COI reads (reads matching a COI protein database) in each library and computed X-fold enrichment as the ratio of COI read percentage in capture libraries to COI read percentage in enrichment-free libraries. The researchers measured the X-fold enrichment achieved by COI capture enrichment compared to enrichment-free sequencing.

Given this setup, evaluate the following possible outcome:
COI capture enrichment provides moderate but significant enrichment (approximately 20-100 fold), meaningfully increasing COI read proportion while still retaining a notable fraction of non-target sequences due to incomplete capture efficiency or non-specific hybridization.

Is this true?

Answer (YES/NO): NO